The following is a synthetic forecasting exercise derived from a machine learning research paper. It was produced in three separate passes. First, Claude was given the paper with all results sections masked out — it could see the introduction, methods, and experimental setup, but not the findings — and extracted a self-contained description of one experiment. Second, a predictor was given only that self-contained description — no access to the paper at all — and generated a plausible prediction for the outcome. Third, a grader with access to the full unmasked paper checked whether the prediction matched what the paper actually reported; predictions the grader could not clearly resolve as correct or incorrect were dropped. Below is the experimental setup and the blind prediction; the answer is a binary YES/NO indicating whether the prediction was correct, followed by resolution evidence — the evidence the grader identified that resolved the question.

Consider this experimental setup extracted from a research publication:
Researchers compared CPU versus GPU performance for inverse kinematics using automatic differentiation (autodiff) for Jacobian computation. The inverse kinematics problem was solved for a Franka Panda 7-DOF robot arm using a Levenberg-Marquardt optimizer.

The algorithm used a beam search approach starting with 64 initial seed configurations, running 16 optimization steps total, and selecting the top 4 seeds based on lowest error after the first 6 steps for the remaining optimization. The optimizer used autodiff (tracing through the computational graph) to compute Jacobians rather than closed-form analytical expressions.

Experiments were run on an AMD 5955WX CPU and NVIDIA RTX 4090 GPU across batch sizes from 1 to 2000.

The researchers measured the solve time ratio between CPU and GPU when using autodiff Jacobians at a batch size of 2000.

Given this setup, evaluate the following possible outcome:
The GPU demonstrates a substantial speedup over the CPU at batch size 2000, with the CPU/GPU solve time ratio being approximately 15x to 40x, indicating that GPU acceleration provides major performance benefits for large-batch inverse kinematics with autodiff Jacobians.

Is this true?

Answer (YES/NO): NO